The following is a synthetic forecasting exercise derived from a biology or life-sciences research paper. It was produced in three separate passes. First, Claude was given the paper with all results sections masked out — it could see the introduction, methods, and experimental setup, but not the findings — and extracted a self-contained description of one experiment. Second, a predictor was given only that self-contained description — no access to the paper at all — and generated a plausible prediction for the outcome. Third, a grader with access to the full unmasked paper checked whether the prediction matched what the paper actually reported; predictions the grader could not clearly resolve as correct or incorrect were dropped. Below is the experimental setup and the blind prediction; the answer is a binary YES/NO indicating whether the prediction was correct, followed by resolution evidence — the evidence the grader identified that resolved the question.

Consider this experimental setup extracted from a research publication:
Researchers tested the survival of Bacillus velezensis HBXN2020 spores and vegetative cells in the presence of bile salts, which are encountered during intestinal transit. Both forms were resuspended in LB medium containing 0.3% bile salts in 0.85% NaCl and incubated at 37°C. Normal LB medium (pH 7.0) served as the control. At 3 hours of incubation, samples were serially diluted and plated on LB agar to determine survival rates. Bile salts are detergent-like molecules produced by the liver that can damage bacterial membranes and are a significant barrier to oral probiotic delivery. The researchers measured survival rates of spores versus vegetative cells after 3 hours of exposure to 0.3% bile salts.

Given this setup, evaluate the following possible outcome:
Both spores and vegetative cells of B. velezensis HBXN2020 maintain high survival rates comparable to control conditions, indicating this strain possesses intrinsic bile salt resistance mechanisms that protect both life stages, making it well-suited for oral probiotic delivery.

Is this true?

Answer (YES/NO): NO